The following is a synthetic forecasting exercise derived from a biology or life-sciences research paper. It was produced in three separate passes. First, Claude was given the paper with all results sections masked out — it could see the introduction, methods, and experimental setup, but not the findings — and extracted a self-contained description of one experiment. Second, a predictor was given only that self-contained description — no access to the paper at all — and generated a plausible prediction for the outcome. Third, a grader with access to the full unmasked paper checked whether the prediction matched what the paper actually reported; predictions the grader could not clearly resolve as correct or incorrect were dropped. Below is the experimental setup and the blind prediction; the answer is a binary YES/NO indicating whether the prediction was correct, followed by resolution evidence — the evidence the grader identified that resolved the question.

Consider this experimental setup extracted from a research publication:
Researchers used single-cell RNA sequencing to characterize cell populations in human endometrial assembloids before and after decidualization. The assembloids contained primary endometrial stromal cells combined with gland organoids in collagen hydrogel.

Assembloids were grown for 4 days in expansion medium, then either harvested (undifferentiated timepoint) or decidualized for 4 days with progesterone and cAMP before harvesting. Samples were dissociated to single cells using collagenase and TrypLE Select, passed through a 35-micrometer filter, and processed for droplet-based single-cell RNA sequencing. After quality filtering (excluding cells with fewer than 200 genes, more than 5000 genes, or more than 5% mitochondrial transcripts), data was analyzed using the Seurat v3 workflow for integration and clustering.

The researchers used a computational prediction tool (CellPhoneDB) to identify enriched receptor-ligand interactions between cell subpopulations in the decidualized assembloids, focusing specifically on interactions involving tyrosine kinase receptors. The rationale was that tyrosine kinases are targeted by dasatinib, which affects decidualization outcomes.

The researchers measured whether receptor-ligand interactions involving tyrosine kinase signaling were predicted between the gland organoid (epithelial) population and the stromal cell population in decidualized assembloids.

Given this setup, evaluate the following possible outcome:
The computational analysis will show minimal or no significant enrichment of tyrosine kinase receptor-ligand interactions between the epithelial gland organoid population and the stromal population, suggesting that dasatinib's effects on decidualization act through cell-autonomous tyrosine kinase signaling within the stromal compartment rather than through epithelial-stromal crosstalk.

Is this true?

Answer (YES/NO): YES